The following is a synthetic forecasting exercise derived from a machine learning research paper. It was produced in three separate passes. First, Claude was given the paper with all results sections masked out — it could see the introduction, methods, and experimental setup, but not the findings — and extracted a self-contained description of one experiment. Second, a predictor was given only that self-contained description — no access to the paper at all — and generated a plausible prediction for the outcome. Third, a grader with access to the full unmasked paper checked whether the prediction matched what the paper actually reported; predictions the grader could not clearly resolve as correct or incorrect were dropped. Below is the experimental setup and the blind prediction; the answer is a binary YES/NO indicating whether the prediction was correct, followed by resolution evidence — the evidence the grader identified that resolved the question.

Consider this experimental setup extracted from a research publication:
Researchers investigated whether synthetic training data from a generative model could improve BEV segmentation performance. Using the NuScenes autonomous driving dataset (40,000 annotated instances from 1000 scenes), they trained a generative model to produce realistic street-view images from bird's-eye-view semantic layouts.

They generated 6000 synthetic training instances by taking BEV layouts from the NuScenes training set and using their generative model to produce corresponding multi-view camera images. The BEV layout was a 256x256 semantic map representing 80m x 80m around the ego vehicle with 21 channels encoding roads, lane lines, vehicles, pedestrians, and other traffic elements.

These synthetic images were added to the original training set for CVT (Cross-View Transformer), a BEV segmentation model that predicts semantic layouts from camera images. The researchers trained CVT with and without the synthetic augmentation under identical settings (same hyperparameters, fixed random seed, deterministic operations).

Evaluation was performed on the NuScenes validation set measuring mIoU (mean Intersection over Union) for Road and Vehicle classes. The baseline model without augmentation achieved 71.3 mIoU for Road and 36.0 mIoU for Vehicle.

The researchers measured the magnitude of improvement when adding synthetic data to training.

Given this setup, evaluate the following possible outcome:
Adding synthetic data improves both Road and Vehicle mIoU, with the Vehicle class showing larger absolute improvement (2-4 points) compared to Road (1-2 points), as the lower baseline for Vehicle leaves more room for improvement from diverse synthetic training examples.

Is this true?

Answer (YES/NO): NO